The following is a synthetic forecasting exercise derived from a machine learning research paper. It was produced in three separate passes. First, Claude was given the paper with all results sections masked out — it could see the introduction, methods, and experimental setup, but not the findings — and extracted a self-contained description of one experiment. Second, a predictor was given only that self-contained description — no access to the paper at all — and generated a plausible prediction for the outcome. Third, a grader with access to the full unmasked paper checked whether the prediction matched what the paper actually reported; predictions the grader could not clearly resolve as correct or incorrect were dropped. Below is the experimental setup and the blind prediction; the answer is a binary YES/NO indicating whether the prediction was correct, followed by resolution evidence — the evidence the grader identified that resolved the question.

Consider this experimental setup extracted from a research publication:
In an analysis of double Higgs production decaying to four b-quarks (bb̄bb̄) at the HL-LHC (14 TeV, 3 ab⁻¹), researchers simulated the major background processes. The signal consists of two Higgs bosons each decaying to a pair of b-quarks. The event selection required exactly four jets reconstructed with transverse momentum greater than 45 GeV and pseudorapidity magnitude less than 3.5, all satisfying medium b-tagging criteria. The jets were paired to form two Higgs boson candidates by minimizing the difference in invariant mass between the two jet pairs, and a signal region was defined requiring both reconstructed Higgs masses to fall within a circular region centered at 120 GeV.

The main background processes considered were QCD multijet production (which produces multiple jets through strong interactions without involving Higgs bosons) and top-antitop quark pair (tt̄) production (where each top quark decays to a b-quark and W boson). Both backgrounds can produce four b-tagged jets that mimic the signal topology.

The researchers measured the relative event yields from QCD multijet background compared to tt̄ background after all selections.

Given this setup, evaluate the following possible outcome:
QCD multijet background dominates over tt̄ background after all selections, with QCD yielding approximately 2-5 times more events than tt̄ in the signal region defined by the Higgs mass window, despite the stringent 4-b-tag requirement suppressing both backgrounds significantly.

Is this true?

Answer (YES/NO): NO